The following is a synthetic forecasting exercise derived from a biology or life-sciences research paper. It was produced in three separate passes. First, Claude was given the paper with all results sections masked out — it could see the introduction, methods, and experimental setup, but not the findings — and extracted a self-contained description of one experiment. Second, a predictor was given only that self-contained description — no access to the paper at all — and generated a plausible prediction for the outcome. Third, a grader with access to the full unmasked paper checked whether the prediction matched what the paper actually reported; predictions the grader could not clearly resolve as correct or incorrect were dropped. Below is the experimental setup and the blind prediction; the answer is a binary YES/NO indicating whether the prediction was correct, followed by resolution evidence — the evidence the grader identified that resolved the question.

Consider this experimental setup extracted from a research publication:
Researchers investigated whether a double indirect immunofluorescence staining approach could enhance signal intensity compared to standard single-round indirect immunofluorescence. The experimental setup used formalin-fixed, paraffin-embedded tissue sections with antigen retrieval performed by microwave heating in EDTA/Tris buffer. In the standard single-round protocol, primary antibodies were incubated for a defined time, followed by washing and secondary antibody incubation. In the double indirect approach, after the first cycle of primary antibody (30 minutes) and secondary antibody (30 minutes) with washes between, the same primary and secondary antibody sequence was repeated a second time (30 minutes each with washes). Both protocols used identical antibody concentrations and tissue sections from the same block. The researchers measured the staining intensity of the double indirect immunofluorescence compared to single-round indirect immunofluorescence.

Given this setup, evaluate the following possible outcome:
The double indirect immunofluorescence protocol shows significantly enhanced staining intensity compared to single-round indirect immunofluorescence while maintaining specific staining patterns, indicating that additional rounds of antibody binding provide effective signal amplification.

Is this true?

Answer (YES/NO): YES